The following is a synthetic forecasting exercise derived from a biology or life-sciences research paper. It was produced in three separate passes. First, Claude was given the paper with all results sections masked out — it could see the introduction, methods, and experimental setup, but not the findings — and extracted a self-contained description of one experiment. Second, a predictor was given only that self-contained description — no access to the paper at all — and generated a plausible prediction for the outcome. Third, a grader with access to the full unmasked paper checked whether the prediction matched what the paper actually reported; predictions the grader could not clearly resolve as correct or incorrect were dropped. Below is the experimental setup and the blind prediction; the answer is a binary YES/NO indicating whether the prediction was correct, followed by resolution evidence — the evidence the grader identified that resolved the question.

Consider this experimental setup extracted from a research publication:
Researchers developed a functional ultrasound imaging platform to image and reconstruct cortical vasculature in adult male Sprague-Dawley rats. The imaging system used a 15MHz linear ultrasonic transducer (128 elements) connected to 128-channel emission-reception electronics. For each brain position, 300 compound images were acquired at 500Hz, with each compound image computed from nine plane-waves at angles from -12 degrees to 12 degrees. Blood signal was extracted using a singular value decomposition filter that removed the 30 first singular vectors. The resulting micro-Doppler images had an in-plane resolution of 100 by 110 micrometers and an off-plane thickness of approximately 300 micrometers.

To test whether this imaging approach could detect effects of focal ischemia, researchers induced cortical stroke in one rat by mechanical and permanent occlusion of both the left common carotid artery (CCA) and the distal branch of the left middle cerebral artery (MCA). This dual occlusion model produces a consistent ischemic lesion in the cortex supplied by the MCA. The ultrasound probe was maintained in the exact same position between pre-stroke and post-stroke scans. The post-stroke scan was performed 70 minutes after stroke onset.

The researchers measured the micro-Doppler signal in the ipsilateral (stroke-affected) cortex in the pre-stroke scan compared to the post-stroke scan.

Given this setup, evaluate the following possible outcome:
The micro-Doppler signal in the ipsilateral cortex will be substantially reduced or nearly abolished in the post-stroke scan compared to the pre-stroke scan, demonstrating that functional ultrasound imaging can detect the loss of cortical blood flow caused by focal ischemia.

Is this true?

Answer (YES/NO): YES